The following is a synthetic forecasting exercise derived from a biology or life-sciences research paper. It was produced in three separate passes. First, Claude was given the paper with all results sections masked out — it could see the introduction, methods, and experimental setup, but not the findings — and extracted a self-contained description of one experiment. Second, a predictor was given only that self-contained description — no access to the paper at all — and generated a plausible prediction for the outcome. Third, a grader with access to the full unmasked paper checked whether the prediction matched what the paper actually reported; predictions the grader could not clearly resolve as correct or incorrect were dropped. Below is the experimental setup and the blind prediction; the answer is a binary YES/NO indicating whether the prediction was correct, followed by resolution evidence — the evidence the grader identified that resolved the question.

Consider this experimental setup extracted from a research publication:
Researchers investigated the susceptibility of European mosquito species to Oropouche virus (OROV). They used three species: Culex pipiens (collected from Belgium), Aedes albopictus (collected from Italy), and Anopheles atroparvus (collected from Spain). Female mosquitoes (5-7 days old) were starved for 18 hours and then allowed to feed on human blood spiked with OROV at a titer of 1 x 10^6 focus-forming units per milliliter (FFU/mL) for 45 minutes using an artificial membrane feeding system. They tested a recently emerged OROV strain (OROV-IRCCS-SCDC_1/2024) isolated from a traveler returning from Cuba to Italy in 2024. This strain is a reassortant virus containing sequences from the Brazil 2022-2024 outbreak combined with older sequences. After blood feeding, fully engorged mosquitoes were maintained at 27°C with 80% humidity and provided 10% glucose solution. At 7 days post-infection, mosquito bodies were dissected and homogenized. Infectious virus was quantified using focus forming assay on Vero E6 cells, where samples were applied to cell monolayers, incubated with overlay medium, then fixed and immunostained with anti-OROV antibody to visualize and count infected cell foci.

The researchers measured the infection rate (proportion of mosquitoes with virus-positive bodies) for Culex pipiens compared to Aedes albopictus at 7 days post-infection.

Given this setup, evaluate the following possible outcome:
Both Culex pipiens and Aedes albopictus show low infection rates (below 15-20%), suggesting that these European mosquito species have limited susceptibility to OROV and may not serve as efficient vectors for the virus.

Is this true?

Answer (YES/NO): YES